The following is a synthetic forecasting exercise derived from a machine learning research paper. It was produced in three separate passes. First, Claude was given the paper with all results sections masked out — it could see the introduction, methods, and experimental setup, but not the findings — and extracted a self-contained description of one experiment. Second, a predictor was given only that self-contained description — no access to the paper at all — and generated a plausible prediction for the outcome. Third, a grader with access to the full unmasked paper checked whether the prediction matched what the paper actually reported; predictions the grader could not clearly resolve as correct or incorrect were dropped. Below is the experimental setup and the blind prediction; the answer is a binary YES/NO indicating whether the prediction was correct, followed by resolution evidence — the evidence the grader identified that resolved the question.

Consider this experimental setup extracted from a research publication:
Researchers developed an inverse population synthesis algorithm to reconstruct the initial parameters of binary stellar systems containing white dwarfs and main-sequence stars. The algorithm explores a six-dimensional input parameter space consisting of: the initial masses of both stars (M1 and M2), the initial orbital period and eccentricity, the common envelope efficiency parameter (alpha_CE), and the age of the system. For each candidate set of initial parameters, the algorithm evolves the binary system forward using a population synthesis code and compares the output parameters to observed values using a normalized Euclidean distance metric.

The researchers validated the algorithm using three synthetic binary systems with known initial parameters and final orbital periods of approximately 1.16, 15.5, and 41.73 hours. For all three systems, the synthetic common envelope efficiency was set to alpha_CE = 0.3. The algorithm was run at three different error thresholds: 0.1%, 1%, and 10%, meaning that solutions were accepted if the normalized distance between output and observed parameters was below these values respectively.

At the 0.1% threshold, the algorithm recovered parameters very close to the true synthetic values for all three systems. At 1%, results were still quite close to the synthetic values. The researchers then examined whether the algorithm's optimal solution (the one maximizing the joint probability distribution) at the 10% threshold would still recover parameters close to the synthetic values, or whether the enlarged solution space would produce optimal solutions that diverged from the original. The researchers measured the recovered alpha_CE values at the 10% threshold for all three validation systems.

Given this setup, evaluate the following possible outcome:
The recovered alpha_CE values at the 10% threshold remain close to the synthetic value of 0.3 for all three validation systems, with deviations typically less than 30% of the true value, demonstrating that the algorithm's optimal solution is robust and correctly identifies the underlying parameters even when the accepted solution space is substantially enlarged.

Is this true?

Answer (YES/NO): NO